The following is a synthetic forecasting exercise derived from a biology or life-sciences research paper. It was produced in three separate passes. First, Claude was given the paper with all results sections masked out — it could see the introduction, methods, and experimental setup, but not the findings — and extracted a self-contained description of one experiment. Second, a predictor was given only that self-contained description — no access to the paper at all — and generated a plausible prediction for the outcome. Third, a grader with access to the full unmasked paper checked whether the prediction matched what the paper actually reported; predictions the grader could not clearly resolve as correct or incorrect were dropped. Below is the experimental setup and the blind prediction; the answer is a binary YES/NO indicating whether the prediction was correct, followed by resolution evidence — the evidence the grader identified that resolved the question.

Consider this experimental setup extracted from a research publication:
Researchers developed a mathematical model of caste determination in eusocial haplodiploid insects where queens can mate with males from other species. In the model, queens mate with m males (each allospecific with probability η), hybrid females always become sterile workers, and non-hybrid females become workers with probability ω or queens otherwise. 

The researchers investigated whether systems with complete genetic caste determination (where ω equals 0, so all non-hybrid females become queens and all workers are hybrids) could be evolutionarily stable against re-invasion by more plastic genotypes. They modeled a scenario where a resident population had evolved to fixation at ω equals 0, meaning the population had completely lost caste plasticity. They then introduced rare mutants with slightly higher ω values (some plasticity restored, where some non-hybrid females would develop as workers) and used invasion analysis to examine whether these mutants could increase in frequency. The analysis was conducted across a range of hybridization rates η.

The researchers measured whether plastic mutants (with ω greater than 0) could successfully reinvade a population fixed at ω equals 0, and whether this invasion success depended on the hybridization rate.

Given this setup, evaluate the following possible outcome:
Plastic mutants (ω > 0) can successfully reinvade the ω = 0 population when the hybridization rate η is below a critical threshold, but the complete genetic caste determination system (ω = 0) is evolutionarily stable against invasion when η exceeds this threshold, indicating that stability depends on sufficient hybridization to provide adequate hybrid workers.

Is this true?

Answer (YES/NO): YES